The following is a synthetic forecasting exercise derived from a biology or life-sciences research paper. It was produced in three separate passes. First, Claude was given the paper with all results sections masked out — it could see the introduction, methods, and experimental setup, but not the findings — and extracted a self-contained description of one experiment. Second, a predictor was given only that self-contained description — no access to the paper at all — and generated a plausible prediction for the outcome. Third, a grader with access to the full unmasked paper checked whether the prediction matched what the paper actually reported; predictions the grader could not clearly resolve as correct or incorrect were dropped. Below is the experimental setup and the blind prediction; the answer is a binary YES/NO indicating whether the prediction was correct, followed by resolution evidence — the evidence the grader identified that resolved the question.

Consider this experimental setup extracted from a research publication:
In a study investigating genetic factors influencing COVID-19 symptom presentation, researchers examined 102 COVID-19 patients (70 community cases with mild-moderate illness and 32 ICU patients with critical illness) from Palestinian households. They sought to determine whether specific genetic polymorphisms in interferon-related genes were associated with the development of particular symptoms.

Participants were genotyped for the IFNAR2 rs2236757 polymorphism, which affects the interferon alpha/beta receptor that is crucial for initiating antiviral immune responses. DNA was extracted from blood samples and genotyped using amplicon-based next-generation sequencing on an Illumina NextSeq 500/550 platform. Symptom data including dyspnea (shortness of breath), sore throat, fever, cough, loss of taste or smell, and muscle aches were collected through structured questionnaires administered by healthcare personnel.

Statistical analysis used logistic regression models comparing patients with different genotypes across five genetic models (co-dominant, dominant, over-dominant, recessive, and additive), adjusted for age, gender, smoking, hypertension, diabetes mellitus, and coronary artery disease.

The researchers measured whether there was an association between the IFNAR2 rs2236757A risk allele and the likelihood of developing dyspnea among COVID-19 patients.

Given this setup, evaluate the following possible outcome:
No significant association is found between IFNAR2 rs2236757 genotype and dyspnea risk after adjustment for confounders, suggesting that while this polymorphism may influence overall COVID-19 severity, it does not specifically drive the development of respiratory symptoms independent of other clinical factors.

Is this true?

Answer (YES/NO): NO